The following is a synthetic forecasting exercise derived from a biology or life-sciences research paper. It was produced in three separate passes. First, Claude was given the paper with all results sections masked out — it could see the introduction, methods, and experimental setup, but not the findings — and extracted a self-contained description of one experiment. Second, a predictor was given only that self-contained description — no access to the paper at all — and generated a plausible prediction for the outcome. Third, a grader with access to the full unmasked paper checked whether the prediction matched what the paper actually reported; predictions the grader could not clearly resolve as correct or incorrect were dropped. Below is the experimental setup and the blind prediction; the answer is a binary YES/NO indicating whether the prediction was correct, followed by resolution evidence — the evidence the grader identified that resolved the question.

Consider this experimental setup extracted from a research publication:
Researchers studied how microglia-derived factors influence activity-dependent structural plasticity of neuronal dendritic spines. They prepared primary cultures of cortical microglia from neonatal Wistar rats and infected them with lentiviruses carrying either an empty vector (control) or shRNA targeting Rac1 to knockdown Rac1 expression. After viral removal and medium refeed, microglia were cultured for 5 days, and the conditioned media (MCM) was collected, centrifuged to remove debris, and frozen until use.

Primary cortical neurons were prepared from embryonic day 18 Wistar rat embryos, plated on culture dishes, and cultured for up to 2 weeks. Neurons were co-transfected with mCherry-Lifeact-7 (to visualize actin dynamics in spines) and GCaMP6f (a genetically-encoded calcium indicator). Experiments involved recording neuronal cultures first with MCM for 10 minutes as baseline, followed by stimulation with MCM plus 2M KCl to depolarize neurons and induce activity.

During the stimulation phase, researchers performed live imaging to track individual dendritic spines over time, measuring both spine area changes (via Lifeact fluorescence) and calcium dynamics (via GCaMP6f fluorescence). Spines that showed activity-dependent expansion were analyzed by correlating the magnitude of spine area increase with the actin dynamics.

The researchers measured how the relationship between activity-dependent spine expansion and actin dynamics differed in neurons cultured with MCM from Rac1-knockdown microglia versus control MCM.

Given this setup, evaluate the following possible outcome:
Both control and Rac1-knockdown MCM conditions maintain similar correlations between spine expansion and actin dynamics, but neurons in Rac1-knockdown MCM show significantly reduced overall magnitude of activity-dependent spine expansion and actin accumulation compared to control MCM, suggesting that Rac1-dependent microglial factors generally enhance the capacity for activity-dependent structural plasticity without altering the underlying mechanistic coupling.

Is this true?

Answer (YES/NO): NO